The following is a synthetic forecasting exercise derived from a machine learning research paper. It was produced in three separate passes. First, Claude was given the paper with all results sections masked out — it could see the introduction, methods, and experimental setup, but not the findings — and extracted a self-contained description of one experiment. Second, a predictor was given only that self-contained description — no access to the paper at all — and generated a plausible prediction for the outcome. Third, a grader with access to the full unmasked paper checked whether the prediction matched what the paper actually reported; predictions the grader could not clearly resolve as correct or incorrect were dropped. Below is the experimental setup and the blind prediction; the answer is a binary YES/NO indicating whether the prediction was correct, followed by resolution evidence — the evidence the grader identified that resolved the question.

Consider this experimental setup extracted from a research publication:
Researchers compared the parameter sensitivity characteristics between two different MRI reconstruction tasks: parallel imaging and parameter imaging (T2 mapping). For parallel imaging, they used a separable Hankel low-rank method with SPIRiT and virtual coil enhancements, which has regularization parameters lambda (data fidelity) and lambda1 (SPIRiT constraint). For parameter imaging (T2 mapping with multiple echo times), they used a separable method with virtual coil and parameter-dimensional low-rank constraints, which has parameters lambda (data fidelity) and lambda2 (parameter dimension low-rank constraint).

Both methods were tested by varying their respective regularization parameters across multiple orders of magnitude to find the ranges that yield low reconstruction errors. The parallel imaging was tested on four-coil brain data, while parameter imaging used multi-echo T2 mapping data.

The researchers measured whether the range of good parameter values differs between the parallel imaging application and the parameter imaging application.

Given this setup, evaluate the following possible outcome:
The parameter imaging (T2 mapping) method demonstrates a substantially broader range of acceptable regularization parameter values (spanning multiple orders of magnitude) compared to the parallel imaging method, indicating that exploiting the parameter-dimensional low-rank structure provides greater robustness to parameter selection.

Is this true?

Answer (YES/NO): NO